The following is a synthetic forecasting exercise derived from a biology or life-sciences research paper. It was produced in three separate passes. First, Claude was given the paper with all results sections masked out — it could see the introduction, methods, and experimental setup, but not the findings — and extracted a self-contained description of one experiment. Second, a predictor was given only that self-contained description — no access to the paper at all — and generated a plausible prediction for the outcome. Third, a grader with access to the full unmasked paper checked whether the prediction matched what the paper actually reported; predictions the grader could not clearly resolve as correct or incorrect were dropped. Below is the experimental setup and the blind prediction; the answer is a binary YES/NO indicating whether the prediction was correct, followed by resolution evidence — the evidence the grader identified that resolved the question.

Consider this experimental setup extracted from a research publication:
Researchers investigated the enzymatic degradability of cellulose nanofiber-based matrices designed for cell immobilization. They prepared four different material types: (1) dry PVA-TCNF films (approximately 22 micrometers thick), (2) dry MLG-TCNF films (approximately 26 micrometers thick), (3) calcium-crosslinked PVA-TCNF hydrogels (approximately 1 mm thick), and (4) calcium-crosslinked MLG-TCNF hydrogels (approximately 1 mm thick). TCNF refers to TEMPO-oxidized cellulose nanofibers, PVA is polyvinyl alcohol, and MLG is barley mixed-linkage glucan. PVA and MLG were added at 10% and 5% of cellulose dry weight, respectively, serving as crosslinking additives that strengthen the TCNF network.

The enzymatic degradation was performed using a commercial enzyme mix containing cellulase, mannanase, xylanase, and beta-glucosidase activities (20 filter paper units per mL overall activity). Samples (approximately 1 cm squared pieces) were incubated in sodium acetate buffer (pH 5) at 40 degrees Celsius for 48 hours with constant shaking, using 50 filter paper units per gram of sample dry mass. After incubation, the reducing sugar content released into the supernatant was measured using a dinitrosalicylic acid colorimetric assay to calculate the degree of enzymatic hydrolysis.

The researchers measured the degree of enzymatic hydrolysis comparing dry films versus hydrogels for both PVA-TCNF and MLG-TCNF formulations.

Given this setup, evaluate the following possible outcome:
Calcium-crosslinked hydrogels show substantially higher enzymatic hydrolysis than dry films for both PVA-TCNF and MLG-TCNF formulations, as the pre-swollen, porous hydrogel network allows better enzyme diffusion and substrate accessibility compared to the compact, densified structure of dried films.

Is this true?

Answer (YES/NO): NO